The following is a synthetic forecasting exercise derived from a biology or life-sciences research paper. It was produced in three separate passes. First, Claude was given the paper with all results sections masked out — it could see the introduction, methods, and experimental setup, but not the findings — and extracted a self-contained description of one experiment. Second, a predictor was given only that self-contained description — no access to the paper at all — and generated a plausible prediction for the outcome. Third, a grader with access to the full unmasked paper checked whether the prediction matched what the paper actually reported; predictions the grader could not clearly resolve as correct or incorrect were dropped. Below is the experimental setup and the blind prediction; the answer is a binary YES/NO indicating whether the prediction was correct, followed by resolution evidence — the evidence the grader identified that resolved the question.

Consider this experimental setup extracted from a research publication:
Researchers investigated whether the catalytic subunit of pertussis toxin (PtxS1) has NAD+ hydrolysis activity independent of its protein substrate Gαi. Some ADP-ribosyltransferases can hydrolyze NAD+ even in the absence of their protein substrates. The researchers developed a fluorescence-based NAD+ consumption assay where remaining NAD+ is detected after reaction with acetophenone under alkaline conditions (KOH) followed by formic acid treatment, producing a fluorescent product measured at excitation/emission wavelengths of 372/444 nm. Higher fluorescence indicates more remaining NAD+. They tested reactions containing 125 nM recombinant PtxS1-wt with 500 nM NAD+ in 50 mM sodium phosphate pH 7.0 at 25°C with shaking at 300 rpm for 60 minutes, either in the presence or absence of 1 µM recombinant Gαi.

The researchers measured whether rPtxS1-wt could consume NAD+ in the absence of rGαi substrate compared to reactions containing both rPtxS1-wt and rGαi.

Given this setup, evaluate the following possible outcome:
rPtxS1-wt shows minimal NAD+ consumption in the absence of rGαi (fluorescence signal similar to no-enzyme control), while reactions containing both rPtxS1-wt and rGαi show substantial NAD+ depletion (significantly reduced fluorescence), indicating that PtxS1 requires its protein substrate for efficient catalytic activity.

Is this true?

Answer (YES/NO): NO